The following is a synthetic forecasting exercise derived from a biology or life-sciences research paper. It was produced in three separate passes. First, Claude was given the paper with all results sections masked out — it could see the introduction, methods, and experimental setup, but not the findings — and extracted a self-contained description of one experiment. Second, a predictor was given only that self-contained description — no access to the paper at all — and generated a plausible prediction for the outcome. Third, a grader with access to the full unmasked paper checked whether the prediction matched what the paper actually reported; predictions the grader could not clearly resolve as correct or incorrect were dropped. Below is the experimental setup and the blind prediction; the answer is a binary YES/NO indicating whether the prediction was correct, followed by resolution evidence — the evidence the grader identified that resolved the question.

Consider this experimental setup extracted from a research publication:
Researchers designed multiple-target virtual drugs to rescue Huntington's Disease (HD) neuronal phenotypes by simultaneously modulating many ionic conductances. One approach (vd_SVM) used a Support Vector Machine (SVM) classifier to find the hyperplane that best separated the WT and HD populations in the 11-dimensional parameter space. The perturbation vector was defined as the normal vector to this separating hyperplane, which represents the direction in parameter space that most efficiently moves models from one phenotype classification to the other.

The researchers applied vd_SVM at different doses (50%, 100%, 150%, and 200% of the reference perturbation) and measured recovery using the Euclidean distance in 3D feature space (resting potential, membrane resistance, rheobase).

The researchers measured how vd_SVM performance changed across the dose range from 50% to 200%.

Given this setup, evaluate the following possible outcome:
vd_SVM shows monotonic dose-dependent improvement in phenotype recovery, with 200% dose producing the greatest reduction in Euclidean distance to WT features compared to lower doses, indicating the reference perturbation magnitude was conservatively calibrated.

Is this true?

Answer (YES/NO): NO